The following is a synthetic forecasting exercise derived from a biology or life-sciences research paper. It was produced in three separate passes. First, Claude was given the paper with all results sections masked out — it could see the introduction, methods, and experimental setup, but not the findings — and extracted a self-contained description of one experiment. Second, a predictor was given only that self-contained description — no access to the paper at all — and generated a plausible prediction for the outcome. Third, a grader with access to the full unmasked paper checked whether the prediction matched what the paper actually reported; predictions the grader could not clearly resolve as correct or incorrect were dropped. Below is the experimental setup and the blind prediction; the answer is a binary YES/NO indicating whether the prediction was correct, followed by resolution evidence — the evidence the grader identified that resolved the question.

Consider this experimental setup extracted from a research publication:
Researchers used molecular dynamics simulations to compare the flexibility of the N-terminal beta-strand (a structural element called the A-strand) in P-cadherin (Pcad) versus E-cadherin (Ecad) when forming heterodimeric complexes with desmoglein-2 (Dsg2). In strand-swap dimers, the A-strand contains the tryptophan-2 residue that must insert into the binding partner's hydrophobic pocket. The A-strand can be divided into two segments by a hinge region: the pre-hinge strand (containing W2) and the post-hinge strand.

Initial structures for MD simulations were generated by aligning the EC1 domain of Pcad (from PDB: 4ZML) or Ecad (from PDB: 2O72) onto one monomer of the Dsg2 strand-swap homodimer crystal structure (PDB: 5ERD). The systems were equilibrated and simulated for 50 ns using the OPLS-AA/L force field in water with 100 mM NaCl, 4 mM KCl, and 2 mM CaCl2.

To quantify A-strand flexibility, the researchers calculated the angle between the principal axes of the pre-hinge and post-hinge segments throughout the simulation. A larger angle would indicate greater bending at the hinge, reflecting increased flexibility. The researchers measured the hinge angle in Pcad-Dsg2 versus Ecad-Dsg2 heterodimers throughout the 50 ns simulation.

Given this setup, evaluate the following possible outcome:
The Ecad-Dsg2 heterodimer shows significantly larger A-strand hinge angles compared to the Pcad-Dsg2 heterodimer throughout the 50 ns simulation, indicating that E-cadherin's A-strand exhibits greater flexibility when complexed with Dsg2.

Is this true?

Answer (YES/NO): NO